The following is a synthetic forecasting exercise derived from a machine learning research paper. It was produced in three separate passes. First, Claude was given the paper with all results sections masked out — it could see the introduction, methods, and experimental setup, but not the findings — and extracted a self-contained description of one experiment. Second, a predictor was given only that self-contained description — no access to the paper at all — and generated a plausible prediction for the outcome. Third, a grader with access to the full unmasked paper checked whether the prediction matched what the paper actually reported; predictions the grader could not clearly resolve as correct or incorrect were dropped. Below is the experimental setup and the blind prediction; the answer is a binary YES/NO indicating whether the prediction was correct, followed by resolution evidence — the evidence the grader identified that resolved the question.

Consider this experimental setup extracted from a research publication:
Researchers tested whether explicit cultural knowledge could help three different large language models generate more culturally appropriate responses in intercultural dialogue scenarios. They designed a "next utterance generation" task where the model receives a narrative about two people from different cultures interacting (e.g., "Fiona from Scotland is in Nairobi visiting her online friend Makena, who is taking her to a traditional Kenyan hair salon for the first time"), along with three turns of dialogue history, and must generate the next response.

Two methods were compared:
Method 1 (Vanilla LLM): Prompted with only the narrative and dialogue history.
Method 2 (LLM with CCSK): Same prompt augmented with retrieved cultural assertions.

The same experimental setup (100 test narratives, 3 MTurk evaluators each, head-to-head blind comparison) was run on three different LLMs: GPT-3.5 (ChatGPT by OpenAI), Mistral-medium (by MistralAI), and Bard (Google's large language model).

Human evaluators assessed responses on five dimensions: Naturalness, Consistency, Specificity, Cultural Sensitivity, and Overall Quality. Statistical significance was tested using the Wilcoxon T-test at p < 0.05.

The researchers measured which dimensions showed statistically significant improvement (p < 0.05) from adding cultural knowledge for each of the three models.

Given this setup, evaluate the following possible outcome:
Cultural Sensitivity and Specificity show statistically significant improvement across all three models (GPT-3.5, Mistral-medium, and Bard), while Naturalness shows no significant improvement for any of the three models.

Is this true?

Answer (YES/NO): NO